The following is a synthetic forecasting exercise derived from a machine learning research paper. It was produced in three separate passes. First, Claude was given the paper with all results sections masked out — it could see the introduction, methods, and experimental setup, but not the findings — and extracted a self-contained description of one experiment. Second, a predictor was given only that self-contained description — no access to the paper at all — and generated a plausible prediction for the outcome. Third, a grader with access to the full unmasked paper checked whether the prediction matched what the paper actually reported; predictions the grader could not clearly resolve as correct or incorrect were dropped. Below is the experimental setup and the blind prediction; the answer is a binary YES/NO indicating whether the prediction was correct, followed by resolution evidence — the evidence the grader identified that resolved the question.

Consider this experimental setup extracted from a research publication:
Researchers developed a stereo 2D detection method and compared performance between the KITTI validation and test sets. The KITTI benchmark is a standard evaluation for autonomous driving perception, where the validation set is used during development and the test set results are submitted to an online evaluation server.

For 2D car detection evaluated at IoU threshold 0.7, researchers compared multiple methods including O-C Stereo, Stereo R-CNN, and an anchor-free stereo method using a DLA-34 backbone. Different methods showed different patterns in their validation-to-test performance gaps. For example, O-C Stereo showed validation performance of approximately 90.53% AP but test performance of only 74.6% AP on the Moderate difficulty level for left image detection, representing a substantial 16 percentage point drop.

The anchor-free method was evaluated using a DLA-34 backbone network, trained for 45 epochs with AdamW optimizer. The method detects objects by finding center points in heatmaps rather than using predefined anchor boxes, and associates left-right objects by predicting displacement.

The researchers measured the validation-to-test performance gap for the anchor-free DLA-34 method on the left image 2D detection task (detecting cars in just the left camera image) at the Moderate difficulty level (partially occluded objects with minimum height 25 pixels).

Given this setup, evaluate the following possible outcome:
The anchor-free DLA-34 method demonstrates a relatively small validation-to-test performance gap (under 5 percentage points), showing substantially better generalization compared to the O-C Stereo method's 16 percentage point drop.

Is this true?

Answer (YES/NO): YES